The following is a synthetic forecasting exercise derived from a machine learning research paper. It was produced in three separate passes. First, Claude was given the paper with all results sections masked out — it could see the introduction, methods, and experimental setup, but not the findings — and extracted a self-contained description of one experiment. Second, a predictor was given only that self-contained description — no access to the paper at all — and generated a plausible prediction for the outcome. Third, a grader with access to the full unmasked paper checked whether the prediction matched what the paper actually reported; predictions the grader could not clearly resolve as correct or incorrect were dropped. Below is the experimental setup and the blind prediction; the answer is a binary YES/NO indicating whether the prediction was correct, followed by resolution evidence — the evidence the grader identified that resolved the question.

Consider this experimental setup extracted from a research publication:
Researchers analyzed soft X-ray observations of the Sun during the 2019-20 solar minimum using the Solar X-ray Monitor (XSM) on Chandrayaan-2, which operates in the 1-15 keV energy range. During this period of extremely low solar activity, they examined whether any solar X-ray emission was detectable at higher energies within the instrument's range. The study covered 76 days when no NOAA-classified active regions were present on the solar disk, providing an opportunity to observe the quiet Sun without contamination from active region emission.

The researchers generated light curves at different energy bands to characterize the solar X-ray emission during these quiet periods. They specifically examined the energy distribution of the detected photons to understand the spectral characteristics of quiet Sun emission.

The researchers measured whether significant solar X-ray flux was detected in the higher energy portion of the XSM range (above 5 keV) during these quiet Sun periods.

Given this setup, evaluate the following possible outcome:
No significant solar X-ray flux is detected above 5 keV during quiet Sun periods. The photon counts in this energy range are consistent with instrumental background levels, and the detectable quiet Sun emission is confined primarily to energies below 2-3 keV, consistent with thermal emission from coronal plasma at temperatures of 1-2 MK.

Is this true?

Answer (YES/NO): NO